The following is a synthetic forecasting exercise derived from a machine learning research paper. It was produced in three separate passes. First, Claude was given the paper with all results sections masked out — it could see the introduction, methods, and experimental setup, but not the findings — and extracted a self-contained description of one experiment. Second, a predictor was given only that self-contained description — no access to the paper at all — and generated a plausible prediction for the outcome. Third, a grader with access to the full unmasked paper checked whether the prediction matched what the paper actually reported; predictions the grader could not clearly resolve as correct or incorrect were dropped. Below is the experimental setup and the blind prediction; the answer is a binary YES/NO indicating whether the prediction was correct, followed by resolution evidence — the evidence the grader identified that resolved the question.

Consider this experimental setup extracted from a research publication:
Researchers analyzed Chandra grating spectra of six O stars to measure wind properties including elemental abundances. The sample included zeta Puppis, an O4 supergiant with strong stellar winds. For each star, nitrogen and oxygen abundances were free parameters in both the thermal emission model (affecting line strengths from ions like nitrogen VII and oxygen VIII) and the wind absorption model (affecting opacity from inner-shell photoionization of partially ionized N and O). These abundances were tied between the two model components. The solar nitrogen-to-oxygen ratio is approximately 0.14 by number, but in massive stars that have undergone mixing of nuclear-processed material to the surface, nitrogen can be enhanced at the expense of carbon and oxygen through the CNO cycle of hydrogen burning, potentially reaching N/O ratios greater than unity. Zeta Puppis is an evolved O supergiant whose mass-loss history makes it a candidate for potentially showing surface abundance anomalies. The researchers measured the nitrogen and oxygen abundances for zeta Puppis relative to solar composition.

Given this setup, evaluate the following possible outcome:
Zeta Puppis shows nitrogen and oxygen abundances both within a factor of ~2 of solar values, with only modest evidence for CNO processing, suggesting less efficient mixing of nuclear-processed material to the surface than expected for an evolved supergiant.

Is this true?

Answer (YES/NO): NO